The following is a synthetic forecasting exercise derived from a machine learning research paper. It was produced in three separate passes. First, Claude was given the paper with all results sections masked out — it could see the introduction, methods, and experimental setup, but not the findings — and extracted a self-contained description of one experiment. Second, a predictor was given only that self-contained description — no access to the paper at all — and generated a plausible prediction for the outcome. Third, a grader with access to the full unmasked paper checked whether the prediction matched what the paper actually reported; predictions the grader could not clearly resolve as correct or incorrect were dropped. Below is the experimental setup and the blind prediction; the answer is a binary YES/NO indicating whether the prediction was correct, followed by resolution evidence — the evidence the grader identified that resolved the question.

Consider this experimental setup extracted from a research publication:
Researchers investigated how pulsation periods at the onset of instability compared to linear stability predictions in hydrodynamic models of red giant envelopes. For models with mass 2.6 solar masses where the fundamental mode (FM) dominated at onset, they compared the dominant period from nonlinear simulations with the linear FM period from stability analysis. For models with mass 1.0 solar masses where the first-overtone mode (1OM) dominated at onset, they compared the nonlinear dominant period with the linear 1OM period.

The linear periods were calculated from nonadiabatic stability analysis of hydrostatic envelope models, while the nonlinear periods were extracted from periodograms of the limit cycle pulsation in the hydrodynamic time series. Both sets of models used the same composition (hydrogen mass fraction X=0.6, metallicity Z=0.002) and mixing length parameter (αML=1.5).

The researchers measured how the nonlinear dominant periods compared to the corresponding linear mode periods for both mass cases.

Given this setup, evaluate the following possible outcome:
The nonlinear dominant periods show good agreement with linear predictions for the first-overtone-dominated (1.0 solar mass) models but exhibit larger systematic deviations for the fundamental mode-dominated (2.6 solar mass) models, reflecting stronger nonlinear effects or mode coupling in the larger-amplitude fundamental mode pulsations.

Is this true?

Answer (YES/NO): YES